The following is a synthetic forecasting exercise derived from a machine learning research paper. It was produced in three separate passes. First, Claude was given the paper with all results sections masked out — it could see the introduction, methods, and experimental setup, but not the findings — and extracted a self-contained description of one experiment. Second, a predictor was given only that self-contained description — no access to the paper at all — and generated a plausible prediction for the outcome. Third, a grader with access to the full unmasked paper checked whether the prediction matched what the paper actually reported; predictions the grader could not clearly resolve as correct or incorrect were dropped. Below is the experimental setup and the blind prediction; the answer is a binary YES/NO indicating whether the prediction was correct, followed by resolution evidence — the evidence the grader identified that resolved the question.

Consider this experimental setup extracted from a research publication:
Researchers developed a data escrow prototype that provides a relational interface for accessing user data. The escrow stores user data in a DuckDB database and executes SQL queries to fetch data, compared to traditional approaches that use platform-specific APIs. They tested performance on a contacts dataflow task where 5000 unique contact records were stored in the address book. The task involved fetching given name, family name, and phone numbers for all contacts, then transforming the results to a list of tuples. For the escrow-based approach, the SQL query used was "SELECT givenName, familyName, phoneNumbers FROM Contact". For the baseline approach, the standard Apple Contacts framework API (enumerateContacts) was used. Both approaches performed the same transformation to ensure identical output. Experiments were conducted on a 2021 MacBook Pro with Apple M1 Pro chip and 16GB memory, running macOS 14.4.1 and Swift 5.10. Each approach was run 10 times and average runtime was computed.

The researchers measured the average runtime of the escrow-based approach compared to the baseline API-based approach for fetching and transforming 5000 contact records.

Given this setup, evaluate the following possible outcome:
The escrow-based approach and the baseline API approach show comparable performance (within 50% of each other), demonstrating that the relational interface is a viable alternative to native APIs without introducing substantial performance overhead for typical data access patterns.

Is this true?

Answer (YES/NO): NO